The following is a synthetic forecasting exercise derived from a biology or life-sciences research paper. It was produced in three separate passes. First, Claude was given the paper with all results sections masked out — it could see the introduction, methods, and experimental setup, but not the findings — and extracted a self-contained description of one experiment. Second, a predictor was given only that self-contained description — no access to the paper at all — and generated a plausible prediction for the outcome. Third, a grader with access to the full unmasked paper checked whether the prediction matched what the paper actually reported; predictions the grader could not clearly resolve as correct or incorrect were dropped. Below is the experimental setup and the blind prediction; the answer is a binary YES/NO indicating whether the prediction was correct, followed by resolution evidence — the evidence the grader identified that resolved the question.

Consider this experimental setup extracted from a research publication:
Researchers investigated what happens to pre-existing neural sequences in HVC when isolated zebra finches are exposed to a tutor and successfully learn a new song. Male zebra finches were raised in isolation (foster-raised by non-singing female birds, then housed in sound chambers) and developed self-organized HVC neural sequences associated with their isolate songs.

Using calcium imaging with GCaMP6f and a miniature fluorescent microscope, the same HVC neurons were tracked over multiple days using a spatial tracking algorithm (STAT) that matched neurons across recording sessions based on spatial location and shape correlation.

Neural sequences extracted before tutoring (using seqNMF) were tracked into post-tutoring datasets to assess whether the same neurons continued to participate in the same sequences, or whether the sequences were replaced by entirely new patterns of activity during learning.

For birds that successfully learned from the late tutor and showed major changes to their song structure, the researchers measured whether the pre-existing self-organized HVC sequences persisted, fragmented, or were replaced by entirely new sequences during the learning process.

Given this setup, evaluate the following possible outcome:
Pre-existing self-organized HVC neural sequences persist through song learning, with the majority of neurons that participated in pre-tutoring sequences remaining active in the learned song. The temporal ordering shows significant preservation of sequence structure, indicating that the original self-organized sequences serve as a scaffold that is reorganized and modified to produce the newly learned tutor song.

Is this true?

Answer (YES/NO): YES